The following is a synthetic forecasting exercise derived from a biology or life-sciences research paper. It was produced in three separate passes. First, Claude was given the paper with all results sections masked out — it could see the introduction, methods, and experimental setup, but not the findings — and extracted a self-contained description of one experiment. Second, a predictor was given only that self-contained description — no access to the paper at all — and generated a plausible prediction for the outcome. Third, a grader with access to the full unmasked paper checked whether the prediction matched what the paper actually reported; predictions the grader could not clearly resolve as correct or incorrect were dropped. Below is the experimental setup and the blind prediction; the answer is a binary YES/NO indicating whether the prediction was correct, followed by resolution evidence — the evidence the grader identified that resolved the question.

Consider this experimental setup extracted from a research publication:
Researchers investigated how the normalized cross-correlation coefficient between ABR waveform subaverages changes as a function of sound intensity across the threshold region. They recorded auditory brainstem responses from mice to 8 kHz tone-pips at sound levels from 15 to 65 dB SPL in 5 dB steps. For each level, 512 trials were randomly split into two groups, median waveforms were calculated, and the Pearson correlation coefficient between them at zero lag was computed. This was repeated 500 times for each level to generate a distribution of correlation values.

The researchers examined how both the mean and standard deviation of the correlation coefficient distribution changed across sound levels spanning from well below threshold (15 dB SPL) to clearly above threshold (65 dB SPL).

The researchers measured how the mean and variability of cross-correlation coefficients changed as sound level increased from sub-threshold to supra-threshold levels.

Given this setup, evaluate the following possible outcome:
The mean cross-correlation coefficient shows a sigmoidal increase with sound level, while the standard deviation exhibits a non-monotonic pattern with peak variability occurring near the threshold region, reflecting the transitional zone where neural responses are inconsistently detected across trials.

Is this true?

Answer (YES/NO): NO